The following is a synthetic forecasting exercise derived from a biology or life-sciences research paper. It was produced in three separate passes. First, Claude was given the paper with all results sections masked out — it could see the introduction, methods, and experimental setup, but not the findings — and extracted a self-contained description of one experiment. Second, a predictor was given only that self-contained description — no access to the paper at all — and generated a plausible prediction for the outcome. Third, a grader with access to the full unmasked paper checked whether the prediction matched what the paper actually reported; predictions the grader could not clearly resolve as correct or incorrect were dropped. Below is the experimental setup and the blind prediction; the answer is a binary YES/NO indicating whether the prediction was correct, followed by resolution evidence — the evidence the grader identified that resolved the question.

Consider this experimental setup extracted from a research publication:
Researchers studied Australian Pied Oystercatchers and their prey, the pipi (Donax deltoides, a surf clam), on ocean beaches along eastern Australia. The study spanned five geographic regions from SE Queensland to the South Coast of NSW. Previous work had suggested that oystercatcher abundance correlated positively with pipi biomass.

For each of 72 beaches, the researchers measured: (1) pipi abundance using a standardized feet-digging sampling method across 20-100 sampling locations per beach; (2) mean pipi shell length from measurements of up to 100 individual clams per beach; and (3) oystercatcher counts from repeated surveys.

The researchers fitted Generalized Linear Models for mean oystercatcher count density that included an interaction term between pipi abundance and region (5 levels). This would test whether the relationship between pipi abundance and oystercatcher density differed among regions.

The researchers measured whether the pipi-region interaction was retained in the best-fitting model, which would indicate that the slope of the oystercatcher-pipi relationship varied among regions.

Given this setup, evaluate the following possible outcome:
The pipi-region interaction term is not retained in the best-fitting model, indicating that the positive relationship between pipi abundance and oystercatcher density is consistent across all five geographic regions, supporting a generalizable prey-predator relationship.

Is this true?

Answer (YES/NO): NO